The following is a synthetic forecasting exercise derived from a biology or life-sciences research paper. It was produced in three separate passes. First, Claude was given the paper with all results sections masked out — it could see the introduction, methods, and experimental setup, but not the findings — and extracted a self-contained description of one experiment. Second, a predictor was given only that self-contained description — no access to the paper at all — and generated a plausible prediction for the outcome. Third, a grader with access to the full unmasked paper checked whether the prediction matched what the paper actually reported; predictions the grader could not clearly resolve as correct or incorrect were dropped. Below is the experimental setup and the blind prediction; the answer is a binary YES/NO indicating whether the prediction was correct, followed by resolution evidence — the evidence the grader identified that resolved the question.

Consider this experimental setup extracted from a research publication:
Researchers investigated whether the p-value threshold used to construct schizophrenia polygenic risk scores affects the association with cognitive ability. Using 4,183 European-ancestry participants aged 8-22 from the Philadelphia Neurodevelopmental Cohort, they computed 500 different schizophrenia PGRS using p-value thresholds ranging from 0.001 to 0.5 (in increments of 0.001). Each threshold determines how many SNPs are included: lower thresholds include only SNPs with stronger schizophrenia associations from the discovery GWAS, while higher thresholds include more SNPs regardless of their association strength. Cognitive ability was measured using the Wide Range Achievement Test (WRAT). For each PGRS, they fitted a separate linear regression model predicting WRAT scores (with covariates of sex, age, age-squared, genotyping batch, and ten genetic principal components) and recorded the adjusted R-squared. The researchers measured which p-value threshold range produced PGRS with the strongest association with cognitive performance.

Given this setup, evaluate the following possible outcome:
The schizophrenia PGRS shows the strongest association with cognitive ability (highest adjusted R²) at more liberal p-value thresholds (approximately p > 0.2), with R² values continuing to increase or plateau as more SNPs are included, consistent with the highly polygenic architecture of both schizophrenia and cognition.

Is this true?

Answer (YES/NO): NO